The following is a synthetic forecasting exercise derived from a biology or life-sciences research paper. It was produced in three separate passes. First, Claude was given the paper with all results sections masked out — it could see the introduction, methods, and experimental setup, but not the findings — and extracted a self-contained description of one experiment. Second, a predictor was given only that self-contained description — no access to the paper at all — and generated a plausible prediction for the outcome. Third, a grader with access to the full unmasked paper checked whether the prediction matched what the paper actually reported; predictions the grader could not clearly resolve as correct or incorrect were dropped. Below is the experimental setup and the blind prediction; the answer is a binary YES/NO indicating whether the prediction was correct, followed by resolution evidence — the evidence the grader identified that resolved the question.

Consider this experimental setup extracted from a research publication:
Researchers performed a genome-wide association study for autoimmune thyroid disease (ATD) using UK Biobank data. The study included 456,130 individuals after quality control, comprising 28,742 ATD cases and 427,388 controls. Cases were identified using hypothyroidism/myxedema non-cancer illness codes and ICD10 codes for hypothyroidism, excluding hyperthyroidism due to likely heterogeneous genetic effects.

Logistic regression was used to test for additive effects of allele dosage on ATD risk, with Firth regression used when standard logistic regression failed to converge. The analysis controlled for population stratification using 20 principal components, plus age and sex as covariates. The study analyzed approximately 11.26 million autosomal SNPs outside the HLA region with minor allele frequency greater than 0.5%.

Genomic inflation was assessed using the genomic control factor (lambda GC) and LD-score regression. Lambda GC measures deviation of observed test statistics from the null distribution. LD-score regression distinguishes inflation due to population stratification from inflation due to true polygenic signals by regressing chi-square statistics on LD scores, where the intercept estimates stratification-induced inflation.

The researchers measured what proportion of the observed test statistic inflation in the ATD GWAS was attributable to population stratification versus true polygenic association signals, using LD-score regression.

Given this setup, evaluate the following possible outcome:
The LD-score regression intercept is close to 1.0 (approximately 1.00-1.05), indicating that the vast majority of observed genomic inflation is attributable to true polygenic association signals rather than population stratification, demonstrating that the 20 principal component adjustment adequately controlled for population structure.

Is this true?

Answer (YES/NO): NO